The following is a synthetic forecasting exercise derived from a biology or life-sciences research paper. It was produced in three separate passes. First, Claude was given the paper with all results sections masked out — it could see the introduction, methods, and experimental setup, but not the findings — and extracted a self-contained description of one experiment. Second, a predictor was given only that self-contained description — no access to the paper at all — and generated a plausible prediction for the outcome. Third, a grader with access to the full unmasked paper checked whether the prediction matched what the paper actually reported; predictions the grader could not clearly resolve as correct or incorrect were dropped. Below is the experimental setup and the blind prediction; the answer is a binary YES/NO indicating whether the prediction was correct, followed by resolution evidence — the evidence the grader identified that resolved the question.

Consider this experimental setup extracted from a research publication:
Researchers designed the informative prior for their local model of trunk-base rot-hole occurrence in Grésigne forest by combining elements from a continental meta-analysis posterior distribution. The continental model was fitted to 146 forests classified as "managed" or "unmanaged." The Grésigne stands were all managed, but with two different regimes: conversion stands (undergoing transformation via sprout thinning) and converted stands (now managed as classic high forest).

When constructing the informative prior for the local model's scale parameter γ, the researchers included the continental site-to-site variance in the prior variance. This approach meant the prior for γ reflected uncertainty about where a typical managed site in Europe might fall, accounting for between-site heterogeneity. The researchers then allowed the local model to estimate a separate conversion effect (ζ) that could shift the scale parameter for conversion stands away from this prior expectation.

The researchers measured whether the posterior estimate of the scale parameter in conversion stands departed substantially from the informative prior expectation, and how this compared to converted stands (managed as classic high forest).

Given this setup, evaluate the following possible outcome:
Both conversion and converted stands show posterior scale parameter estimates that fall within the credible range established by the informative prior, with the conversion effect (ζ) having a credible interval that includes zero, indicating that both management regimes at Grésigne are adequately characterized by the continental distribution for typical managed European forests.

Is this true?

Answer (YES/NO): NO